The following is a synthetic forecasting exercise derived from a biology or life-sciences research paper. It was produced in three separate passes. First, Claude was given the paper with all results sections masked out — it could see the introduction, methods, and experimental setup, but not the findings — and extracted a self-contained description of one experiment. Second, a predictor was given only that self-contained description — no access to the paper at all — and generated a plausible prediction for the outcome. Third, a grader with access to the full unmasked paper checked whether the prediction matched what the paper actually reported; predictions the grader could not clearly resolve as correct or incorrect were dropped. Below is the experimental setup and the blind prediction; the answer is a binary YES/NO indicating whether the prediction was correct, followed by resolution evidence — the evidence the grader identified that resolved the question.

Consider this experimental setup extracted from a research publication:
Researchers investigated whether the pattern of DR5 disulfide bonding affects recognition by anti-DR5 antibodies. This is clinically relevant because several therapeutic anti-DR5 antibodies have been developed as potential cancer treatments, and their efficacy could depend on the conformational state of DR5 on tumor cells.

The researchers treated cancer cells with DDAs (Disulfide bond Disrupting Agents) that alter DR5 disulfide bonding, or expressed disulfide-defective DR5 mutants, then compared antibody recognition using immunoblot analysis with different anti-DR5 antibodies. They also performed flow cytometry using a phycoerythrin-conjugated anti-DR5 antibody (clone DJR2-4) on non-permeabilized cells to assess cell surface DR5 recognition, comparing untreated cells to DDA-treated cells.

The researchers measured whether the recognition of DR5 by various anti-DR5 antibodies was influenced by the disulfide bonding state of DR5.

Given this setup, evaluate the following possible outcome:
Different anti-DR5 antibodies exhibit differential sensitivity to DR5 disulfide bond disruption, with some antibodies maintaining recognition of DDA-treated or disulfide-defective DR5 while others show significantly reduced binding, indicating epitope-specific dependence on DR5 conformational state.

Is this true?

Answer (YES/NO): YES